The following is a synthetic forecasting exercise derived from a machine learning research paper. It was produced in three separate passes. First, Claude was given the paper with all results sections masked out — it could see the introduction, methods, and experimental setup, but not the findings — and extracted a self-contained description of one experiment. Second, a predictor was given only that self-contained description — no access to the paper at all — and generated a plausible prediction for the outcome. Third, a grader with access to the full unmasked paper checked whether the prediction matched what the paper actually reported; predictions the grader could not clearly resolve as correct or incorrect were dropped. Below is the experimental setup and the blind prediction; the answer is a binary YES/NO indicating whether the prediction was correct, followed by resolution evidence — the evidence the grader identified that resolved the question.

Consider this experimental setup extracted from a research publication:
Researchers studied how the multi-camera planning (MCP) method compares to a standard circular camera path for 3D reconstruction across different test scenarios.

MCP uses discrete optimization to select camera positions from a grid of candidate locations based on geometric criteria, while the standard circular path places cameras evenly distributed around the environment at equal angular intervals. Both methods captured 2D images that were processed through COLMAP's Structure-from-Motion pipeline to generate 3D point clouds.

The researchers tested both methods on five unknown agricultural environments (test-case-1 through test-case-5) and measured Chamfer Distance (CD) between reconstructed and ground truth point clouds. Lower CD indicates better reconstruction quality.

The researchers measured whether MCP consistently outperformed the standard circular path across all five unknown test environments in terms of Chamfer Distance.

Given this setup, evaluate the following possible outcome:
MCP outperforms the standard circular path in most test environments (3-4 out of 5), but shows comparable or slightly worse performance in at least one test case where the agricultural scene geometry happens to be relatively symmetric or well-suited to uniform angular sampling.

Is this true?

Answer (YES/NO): YES